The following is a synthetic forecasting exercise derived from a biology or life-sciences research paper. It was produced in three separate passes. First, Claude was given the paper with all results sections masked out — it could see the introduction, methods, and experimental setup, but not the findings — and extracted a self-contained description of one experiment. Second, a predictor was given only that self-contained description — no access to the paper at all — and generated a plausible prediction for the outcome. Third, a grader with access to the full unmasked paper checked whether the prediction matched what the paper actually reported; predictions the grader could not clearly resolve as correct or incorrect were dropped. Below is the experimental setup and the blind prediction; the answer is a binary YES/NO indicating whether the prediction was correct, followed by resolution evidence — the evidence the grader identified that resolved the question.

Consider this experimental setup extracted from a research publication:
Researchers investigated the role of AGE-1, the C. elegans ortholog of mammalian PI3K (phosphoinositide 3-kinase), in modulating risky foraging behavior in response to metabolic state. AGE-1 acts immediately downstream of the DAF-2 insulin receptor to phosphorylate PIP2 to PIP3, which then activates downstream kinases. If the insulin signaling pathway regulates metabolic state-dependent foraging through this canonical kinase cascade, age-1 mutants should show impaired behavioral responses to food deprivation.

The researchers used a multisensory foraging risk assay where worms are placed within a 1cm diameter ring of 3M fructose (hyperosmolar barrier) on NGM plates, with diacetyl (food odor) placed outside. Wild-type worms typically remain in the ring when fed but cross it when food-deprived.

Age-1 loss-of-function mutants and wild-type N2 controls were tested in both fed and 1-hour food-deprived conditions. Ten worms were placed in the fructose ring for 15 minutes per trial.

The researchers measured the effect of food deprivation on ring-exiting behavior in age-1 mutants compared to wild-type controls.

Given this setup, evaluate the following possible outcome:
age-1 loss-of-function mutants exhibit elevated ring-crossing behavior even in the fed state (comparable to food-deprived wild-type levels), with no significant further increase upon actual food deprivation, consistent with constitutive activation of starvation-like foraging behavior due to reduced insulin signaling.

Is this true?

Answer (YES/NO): NO